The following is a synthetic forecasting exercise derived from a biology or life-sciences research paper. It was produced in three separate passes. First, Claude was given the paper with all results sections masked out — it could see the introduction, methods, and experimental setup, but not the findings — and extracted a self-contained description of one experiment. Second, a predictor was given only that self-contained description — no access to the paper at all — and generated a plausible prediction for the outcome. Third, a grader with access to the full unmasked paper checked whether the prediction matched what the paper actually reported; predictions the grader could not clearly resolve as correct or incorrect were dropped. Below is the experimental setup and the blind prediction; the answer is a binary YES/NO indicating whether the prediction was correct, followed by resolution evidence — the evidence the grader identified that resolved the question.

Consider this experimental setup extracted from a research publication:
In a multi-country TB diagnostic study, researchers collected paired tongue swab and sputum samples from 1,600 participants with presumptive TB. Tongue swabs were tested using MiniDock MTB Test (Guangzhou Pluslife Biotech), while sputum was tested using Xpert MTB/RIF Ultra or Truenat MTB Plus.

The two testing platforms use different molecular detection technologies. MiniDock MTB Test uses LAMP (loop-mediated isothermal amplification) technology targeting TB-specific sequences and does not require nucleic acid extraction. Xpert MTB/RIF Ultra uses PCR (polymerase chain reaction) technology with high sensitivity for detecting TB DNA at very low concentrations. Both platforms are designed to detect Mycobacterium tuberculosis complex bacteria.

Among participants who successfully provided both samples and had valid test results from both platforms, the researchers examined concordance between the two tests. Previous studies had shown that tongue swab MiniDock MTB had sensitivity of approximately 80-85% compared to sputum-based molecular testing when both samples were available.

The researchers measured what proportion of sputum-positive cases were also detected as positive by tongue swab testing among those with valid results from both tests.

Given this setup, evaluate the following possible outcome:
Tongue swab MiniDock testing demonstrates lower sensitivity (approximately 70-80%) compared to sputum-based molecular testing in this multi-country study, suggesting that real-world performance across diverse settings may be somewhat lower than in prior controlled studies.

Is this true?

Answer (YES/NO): NO